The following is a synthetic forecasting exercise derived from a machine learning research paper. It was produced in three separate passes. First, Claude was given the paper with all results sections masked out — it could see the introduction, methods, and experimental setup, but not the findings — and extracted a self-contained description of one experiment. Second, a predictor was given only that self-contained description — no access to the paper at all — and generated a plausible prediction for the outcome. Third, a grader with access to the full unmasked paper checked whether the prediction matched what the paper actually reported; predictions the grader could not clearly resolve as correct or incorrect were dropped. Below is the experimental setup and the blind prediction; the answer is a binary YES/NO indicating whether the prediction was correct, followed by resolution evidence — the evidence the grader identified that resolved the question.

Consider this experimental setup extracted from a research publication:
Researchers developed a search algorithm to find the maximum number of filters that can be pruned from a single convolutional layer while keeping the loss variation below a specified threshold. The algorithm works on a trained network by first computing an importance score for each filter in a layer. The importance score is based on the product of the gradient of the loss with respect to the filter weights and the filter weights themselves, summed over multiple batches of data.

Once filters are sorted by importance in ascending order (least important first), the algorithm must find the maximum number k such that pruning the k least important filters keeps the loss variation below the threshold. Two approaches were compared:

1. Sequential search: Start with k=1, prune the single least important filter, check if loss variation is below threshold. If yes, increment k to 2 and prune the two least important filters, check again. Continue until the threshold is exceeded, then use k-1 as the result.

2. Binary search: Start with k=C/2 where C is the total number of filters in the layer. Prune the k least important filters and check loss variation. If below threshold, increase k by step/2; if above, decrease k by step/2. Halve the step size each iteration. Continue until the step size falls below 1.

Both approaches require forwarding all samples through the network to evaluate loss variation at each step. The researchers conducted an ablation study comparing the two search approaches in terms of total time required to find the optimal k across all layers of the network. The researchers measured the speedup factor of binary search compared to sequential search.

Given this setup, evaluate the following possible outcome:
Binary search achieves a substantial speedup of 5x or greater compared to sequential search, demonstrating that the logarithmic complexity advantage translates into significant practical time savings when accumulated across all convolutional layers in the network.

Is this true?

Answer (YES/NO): YES